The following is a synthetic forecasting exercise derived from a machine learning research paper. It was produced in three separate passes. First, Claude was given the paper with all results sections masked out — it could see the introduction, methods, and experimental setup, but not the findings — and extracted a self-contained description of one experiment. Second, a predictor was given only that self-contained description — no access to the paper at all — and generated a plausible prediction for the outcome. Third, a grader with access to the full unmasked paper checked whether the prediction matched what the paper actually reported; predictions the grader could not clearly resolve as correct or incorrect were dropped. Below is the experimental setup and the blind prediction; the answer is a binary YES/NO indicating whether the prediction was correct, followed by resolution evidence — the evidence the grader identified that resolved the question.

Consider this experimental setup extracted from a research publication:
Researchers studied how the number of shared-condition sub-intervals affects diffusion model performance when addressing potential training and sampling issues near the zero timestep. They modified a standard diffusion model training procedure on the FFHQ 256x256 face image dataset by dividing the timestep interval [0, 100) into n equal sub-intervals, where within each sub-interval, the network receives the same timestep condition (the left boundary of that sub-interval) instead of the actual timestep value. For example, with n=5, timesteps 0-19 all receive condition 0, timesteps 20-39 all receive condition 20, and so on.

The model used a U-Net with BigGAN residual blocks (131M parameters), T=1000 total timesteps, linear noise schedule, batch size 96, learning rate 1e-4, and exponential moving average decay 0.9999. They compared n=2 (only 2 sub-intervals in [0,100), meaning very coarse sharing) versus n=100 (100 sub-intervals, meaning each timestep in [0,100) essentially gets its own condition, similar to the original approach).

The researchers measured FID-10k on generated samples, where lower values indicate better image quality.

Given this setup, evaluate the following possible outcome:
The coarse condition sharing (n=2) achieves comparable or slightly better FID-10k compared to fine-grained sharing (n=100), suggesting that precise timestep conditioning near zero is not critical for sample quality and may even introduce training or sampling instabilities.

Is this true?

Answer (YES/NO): YES